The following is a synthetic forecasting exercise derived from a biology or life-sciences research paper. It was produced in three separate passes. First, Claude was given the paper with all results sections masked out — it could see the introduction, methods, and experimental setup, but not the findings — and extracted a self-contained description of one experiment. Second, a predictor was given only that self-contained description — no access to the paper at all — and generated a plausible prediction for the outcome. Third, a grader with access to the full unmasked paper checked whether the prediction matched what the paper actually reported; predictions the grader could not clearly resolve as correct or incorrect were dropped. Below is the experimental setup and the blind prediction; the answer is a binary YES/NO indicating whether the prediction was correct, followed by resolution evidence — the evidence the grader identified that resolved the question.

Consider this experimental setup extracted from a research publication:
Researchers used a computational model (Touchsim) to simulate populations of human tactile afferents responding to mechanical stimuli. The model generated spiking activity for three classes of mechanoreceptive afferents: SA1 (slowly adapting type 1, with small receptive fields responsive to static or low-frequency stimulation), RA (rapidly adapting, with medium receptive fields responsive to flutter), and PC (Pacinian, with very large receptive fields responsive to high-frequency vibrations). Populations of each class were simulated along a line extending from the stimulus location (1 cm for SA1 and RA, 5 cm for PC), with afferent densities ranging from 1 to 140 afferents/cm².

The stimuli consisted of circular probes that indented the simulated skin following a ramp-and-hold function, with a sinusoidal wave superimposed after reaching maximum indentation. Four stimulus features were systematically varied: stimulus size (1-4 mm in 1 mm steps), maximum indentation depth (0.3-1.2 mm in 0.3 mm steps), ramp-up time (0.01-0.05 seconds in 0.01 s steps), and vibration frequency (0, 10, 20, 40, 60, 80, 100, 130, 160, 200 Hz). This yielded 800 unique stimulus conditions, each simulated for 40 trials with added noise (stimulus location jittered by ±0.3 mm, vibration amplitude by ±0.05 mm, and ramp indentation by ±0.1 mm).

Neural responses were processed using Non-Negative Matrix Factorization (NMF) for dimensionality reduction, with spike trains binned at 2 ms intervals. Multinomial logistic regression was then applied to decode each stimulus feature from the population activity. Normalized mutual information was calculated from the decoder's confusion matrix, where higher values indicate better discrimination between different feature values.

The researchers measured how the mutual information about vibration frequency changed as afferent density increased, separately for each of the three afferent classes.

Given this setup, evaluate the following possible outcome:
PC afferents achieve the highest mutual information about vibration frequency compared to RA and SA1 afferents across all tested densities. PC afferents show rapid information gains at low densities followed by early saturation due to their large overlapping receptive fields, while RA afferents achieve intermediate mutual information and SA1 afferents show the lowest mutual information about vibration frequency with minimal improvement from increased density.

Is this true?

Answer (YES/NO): NO